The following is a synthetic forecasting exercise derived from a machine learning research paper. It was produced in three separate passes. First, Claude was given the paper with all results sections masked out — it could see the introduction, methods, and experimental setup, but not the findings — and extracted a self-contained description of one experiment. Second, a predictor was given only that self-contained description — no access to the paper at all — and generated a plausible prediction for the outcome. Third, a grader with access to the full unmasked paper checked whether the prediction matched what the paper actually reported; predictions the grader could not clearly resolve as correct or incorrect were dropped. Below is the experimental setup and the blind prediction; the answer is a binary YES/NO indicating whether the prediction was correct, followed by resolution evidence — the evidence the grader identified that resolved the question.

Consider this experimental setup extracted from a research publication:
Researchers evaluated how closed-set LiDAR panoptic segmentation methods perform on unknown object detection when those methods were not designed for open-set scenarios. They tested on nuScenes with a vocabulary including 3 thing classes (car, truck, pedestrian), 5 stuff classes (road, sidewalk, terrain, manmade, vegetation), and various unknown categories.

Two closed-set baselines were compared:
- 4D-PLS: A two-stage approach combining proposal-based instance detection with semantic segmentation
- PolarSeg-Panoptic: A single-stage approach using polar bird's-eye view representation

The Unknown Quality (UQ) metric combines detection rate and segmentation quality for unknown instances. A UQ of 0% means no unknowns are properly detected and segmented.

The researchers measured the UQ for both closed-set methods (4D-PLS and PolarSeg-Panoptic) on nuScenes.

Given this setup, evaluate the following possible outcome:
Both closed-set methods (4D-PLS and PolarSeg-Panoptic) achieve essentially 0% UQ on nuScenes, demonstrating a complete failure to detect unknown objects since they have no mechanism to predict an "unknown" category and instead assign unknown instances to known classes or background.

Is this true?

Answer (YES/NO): NO